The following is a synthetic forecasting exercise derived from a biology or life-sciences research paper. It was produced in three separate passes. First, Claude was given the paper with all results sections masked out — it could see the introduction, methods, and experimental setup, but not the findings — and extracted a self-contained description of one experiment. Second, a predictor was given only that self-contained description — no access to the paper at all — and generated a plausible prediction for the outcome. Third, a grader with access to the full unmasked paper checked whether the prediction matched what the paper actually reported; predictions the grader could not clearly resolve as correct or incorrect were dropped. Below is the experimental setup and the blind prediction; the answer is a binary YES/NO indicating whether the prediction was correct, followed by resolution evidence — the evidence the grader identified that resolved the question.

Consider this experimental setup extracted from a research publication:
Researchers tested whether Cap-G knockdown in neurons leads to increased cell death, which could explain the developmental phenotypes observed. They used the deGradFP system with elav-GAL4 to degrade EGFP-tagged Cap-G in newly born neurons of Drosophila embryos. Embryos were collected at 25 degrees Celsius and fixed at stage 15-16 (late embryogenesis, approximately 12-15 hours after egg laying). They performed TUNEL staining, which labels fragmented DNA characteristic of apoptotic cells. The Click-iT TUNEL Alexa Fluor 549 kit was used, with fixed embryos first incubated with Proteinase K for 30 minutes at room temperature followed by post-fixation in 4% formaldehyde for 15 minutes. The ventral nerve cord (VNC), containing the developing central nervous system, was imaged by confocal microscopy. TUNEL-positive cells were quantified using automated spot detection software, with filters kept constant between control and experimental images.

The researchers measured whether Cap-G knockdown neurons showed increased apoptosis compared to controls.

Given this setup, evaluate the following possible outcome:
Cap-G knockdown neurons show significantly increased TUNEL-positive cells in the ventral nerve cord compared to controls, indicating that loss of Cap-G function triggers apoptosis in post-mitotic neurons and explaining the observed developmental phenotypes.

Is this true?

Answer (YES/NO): NO